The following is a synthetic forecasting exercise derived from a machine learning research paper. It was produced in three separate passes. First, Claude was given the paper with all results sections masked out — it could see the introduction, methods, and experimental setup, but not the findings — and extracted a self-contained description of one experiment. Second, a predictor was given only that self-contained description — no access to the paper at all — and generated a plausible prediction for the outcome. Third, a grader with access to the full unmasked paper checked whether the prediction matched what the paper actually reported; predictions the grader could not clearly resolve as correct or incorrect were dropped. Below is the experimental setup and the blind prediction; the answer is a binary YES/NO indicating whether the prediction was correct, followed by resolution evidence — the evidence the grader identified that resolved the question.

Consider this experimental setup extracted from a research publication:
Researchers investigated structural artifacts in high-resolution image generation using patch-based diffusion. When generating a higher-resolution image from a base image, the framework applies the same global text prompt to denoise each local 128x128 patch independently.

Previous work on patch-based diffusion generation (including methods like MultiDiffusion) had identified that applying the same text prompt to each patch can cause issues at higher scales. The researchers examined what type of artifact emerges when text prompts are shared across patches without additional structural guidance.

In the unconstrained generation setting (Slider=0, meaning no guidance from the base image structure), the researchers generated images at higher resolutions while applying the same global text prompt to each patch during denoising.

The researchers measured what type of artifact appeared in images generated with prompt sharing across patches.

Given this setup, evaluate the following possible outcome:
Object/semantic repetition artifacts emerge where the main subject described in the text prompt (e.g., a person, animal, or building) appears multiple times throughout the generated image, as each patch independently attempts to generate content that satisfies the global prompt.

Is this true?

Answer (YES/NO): YES